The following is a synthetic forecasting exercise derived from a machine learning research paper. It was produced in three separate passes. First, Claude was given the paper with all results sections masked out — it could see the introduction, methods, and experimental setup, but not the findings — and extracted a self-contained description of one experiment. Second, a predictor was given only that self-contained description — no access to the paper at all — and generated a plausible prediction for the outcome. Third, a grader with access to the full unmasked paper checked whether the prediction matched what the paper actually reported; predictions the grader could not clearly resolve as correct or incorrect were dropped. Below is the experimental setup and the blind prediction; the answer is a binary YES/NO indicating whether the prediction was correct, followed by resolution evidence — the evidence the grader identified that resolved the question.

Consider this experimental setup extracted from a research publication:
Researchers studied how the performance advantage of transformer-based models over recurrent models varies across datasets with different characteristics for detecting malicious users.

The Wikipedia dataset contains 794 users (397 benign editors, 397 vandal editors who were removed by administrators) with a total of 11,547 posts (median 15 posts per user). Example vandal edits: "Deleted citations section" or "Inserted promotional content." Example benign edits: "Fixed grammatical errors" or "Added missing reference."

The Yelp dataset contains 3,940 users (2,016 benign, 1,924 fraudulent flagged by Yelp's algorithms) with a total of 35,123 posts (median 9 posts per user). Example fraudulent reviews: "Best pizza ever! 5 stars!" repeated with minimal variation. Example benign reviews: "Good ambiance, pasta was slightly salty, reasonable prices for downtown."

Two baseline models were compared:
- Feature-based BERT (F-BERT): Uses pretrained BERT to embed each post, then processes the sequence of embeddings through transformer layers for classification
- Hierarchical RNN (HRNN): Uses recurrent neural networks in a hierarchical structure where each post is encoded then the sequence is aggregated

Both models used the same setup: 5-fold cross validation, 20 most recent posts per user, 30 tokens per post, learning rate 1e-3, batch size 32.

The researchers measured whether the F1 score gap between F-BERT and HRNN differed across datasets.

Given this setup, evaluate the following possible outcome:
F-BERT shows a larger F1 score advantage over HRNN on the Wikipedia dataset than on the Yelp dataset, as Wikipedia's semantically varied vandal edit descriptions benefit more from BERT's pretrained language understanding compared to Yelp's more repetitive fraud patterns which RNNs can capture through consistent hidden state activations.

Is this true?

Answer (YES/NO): NO